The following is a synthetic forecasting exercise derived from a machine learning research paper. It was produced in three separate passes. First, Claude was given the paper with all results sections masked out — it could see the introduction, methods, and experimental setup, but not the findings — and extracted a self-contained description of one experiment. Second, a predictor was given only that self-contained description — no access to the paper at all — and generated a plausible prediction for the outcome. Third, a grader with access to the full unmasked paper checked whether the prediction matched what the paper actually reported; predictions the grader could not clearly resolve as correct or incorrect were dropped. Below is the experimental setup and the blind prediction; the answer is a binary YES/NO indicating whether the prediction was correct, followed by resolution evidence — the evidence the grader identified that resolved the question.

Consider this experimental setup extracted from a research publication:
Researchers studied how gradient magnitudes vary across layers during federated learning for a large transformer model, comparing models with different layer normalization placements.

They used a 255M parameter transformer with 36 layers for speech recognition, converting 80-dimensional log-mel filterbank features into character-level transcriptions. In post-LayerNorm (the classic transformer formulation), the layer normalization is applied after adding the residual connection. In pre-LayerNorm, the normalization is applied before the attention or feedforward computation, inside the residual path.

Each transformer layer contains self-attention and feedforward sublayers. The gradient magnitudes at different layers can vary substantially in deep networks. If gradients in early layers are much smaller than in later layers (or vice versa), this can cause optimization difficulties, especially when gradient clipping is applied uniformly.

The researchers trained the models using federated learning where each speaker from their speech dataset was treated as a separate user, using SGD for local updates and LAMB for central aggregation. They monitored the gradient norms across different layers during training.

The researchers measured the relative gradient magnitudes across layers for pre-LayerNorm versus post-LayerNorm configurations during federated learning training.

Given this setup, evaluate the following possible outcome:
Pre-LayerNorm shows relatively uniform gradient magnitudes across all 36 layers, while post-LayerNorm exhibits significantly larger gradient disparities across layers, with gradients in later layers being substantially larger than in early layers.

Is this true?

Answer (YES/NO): NO